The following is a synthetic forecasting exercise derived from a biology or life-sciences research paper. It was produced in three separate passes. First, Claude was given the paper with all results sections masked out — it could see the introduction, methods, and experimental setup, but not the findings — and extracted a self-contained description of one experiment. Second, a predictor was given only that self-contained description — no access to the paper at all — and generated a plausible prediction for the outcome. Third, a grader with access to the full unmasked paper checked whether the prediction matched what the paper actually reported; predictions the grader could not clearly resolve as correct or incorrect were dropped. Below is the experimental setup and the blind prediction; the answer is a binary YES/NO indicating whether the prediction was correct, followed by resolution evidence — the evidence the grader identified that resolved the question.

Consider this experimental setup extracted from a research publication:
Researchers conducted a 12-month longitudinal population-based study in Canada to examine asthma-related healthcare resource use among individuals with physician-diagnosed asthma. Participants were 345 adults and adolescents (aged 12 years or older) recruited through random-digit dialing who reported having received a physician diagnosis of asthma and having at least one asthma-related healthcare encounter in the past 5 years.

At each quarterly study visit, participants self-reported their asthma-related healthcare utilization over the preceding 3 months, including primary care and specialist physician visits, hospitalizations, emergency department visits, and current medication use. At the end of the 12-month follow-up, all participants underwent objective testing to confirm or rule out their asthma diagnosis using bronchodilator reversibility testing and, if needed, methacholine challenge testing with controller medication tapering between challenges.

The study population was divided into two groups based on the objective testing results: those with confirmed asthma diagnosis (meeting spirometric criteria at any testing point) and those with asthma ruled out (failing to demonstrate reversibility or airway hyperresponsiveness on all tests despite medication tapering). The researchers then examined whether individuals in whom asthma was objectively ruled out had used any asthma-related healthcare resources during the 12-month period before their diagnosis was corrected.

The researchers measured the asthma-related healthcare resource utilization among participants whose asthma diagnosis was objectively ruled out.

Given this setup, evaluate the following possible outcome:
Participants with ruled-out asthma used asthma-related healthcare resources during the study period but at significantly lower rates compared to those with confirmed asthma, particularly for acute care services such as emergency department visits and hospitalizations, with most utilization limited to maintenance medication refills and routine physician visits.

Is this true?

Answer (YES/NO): NO